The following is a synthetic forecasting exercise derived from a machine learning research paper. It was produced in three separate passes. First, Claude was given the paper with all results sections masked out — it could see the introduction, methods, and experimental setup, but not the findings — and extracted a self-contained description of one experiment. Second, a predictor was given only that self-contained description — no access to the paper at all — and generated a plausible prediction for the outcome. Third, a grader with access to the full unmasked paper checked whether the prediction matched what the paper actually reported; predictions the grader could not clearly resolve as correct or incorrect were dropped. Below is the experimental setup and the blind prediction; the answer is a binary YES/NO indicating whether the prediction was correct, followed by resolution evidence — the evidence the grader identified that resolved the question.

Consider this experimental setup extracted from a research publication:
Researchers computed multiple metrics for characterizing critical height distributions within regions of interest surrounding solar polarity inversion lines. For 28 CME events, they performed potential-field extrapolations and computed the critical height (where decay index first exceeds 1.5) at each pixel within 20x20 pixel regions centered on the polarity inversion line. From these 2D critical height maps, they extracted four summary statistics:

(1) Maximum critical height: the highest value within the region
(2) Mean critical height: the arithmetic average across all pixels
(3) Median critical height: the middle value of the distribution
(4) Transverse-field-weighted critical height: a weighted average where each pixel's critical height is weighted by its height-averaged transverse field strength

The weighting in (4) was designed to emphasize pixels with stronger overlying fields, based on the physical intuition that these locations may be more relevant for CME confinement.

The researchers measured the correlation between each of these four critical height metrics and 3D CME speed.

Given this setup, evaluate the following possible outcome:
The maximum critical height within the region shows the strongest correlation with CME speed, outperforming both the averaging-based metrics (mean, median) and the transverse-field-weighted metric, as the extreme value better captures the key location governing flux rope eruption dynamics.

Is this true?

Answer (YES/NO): NO